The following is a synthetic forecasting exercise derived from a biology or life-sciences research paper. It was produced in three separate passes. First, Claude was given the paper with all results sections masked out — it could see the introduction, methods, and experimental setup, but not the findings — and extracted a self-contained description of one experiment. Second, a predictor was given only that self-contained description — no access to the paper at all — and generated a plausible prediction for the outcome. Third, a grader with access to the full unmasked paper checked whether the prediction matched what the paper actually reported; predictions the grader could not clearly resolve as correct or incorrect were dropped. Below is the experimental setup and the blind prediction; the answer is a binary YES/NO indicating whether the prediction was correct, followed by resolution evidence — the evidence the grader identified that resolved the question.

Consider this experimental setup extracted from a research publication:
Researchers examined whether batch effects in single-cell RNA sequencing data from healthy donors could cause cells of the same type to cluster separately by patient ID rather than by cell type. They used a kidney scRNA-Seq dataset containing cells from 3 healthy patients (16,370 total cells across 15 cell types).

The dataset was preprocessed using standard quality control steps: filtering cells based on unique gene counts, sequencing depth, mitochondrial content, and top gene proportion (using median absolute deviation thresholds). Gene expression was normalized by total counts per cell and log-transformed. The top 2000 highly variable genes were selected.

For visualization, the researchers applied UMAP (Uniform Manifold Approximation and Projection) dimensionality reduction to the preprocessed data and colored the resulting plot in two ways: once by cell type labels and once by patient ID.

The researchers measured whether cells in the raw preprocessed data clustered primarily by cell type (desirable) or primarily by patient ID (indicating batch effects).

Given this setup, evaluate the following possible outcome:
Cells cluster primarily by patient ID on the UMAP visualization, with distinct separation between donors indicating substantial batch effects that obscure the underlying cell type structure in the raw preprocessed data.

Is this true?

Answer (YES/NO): YES